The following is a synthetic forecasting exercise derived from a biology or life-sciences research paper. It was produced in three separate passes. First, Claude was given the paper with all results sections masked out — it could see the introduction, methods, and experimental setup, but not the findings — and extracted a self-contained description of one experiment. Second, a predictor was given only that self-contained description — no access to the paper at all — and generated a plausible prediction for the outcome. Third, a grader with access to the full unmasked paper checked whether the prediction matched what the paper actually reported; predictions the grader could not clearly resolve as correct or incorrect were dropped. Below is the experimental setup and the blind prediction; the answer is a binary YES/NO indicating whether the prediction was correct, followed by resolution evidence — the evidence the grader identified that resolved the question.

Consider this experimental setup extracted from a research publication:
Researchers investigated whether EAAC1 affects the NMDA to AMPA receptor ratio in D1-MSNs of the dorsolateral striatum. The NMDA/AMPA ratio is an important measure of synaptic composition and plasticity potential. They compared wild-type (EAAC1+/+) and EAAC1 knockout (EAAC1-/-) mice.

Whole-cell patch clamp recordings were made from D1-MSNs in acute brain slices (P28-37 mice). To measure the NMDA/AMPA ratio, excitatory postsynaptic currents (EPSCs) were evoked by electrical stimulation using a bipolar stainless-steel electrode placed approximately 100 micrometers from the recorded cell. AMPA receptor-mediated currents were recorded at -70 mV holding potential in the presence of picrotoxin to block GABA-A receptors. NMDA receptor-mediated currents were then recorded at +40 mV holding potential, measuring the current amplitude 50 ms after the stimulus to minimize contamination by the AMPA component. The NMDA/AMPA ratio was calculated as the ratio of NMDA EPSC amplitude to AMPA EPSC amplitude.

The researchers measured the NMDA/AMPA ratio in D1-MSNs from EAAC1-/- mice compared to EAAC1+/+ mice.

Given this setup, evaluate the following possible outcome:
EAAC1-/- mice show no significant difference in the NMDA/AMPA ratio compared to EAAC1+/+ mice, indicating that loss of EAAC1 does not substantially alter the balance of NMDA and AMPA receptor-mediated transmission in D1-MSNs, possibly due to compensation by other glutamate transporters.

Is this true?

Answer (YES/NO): YES